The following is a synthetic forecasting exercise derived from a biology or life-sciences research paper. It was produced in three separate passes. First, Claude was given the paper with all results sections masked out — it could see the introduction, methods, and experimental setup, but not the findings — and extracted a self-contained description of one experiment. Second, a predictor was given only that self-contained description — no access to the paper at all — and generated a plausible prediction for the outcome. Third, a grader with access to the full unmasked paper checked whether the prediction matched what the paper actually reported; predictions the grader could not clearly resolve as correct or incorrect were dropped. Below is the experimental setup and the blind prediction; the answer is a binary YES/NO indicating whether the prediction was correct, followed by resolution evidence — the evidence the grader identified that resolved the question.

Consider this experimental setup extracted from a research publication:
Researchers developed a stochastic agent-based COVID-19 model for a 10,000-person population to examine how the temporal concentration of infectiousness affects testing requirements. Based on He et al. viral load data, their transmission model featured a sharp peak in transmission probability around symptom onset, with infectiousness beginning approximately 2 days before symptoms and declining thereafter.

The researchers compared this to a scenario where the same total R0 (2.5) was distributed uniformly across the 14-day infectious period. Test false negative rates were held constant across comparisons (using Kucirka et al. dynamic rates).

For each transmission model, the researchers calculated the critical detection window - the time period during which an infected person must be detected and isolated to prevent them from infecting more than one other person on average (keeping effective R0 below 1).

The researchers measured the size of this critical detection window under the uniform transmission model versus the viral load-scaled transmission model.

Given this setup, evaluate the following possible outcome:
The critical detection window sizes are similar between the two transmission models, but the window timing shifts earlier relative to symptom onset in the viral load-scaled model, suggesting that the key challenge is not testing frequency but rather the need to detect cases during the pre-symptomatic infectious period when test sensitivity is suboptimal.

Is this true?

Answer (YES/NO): NO